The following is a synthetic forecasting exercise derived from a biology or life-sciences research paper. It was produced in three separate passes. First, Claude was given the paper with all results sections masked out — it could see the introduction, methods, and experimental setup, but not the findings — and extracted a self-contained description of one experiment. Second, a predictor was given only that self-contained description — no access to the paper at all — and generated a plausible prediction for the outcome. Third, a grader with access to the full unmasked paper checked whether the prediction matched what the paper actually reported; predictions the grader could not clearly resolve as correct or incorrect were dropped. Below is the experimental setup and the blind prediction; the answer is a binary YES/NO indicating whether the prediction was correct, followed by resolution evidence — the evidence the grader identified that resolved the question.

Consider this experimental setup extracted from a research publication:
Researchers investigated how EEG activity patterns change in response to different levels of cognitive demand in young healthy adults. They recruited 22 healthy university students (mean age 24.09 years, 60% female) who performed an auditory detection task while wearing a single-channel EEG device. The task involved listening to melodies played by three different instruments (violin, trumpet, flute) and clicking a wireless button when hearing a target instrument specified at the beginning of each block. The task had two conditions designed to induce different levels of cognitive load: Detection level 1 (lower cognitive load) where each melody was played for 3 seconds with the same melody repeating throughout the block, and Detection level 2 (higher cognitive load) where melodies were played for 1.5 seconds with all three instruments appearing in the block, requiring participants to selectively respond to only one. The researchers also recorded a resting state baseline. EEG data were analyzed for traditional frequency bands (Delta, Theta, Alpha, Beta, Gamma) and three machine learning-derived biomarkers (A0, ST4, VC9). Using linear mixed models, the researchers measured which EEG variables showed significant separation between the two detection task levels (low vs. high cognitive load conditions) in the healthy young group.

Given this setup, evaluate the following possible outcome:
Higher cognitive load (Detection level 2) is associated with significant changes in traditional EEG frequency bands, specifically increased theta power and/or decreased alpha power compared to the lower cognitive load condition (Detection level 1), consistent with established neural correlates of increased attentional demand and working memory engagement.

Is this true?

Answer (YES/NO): YES